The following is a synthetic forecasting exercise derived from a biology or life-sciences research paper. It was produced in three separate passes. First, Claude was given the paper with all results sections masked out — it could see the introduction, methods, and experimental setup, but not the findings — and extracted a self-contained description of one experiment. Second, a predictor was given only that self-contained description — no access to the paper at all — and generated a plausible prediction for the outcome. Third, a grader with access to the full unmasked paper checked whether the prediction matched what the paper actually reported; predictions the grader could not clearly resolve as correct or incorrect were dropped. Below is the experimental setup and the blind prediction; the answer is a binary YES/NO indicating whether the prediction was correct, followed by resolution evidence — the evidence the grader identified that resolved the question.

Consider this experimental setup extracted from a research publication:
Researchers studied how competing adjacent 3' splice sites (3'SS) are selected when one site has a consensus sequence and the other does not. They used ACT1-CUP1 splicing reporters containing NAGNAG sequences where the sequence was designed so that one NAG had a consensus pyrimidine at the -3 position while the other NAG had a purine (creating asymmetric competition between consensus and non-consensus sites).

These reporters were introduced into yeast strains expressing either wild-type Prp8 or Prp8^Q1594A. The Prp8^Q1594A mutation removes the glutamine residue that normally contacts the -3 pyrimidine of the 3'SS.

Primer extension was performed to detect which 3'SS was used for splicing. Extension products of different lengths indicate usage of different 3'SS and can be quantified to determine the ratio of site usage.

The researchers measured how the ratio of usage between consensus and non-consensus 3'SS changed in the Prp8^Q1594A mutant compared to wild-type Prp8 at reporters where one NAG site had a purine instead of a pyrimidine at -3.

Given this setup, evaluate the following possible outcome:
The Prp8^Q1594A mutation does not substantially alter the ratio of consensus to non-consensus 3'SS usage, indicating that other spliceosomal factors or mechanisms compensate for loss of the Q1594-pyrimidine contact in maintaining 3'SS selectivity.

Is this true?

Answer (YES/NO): NO